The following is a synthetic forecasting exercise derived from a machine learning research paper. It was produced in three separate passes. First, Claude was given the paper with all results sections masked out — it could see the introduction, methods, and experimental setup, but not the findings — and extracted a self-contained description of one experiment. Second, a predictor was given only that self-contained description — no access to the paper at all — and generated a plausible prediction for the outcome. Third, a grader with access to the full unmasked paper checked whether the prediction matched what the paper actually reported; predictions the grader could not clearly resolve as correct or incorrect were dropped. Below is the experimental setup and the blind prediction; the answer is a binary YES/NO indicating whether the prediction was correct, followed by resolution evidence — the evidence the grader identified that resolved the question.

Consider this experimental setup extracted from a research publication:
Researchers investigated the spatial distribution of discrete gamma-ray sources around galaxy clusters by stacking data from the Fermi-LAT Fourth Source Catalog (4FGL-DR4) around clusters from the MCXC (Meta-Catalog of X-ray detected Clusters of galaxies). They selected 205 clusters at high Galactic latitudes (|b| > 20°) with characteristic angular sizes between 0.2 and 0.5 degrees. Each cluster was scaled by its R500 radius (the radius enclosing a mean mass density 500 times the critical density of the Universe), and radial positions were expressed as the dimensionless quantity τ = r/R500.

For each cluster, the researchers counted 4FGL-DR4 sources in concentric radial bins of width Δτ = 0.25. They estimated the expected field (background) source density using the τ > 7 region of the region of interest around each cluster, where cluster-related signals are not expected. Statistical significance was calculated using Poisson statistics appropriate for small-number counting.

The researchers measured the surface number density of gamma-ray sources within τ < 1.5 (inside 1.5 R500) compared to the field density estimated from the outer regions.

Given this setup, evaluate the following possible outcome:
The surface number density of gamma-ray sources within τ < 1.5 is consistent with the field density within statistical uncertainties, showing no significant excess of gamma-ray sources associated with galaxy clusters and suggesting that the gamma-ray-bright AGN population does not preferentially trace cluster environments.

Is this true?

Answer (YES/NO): NO